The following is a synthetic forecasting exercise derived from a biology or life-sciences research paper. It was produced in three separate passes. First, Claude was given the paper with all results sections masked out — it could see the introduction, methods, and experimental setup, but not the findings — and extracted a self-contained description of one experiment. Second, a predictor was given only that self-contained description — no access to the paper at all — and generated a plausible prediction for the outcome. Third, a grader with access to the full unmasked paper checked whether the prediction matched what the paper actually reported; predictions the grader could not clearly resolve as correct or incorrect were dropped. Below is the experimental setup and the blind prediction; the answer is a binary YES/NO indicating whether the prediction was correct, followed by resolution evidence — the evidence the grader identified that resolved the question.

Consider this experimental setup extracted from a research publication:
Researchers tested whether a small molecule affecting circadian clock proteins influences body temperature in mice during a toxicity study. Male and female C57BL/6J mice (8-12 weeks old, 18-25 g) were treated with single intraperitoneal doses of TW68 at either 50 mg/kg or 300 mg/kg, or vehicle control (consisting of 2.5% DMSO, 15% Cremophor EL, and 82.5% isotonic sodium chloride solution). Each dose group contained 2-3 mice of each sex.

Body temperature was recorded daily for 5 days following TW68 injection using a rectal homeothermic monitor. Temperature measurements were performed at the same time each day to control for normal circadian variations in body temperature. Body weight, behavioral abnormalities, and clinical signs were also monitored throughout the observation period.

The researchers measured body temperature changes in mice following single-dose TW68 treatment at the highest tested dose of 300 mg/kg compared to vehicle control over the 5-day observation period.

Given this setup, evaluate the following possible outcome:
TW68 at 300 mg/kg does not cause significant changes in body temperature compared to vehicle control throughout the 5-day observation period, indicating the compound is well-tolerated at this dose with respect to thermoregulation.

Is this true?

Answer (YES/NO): NO